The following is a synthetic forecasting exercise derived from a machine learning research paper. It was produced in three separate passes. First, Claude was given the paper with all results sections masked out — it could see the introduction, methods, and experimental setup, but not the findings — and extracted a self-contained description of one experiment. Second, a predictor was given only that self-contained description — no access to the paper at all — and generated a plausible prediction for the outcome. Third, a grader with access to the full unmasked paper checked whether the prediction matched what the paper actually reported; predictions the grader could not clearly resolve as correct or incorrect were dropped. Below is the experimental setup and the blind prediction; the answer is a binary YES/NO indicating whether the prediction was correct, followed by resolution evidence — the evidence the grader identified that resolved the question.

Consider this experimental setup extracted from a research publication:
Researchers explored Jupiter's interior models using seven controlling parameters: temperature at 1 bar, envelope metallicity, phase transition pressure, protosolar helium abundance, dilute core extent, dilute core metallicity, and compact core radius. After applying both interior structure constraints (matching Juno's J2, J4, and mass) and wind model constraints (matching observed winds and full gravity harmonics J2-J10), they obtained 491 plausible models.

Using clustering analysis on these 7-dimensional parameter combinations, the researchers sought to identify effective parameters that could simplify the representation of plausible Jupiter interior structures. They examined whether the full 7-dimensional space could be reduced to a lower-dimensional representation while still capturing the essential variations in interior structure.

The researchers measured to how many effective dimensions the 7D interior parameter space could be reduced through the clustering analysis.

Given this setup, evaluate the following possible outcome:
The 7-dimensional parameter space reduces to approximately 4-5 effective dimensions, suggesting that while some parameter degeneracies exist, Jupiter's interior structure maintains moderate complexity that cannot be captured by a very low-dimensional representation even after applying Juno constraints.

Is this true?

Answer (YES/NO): NO